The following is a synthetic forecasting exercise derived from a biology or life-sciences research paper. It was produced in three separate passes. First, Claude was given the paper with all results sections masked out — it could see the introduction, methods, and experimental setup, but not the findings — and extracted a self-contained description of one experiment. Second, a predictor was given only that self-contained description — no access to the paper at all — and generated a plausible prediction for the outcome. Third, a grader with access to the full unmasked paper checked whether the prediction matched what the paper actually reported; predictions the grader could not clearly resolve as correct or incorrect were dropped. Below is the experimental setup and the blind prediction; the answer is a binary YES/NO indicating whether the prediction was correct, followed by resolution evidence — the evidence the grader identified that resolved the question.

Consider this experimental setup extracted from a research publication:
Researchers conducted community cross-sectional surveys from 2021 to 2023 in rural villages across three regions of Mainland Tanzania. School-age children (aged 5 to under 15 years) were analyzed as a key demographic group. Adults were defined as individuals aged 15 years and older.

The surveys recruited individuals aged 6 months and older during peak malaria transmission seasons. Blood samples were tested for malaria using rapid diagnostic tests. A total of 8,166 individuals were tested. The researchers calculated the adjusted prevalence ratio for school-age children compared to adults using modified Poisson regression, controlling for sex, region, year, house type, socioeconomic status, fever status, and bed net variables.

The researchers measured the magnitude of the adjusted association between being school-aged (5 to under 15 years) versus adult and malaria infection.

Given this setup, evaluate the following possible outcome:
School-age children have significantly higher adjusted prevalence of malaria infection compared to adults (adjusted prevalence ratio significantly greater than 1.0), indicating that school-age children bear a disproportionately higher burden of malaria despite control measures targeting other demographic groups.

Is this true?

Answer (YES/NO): YES